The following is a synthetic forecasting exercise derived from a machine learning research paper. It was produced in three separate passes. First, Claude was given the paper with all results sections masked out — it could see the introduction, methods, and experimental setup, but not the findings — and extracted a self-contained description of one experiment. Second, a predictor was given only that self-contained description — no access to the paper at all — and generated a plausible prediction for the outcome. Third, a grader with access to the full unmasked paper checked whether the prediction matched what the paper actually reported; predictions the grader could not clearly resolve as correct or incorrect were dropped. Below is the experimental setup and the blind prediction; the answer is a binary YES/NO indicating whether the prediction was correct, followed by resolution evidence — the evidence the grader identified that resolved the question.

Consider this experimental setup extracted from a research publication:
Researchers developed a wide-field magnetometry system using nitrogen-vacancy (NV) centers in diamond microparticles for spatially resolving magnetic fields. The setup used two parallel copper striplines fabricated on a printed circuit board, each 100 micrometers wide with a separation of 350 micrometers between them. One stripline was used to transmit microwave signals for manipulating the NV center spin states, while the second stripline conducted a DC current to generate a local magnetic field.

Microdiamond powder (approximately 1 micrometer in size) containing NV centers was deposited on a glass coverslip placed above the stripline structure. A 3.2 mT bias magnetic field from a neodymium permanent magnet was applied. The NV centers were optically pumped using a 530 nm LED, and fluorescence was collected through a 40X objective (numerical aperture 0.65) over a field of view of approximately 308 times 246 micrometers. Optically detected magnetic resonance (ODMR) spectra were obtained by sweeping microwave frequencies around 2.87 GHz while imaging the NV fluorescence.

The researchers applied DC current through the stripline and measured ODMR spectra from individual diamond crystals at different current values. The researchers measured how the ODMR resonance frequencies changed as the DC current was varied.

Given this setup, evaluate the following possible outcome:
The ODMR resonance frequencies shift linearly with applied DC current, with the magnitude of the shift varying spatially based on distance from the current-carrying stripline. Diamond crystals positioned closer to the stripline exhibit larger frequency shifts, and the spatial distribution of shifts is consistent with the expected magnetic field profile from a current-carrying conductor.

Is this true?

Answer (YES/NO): NO